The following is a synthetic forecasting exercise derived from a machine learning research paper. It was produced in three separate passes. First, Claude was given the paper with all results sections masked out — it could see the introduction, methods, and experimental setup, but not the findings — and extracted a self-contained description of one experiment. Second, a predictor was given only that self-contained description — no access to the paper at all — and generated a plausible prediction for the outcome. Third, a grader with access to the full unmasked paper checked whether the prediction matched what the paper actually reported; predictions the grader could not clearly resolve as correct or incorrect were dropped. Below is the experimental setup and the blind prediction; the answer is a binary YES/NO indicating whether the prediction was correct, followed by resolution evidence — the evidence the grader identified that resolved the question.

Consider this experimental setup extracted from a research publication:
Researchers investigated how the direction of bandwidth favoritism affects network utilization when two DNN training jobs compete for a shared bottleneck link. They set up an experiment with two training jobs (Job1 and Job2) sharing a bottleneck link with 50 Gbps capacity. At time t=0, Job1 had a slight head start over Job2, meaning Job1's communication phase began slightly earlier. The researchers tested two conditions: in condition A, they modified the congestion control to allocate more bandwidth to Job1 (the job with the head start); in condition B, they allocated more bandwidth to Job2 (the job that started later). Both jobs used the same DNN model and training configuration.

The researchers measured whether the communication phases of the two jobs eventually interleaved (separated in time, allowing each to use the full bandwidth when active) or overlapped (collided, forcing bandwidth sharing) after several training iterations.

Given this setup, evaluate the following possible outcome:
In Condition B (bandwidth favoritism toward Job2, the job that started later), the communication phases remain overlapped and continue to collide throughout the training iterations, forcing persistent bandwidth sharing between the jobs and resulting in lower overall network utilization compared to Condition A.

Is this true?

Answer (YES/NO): YES